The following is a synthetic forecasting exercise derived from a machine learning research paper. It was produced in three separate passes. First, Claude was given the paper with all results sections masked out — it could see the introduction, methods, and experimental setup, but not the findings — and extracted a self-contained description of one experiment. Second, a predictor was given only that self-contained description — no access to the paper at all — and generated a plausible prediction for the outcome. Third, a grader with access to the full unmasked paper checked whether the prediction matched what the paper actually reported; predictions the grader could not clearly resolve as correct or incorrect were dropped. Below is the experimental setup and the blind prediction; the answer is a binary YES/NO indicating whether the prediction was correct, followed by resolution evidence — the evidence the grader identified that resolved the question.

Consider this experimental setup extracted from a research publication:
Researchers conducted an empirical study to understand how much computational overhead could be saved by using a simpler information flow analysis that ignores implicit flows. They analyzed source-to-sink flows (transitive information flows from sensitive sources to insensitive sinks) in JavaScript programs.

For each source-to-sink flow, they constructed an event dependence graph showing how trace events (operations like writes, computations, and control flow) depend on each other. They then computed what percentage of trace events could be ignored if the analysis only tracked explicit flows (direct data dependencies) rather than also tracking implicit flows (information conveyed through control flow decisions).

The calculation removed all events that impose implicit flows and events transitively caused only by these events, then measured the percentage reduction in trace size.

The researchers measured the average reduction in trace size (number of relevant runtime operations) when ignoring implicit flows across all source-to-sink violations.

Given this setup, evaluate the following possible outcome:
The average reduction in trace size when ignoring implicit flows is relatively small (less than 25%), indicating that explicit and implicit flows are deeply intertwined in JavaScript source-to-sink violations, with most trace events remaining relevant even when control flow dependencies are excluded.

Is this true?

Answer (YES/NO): NO